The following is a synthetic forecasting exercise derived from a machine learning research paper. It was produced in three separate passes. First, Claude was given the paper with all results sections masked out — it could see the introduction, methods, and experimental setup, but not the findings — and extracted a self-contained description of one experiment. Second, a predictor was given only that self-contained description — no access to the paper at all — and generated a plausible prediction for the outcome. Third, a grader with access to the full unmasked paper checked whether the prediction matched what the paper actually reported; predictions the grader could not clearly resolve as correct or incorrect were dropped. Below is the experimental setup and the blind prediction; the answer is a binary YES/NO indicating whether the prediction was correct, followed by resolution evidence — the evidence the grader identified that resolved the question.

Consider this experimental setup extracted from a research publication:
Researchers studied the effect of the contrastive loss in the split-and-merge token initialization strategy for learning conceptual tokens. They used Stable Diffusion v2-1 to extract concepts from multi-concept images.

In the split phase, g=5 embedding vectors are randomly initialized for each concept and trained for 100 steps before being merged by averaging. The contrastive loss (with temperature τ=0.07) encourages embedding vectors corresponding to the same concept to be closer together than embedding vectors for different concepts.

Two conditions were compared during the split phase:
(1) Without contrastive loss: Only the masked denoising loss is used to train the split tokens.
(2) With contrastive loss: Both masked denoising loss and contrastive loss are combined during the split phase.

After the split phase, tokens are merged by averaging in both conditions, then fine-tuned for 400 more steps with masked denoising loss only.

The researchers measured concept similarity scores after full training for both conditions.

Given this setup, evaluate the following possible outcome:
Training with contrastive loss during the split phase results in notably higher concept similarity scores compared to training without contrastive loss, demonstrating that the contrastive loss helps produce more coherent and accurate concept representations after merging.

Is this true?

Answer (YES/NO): NO